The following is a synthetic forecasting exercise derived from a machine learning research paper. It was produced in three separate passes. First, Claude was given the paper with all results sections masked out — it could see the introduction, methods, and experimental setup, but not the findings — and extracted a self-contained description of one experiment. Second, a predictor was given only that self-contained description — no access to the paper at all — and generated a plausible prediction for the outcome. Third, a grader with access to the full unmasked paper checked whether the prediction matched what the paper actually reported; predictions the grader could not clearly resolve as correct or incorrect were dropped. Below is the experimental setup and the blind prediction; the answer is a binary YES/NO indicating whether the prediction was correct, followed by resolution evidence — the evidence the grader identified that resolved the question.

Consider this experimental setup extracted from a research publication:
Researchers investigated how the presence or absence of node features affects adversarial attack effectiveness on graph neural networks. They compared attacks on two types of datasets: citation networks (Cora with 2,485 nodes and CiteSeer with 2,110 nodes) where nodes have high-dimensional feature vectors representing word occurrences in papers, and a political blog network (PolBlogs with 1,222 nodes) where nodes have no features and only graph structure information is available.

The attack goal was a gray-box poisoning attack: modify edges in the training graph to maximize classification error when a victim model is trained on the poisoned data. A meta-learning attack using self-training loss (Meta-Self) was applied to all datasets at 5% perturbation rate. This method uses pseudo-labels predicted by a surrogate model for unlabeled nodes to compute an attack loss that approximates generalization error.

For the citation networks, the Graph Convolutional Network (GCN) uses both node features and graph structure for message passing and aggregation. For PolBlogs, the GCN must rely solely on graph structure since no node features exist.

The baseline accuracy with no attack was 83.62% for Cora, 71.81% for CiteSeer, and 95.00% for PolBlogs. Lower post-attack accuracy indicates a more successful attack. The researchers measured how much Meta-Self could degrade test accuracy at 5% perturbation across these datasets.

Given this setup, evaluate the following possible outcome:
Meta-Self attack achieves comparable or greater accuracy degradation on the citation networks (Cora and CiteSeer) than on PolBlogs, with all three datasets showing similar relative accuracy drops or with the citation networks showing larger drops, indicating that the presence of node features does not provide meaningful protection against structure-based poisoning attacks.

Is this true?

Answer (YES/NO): NO